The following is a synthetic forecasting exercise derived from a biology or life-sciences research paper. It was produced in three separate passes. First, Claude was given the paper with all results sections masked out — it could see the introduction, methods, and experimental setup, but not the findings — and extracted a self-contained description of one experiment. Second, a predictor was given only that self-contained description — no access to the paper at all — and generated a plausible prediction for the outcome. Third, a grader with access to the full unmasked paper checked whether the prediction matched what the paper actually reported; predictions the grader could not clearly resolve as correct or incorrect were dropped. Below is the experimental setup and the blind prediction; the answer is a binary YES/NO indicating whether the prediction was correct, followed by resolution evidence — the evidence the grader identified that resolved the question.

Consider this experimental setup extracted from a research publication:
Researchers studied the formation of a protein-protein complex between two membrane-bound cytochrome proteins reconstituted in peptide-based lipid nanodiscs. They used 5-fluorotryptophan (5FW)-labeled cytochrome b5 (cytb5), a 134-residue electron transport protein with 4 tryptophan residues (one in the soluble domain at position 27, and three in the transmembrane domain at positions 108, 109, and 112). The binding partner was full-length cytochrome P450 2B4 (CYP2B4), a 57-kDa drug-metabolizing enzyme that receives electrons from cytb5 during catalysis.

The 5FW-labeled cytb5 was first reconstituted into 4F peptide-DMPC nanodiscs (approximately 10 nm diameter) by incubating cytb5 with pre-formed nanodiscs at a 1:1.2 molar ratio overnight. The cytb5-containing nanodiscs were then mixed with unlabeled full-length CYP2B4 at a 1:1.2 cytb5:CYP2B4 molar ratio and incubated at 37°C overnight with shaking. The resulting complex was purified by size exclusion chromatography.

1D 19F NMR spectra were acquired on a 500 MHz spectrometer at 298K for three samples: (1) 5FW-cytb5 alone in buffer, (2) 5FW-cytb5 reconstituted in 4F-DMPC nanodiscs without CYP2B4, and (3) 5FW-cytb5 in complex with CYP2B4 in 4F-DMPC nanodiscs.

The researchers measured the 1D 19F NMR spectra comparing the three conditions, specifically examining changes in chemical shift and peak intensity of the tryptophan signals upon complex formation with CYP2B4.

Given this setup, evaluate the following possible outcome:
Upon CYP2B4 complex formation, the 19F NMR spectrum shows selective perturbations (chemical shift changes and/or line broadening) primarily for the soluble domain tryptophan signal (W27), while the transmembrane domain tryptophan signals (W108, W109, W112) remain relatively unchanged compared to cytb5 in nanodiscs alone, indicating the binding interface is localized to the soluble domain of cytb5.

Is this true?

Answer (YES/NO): NO